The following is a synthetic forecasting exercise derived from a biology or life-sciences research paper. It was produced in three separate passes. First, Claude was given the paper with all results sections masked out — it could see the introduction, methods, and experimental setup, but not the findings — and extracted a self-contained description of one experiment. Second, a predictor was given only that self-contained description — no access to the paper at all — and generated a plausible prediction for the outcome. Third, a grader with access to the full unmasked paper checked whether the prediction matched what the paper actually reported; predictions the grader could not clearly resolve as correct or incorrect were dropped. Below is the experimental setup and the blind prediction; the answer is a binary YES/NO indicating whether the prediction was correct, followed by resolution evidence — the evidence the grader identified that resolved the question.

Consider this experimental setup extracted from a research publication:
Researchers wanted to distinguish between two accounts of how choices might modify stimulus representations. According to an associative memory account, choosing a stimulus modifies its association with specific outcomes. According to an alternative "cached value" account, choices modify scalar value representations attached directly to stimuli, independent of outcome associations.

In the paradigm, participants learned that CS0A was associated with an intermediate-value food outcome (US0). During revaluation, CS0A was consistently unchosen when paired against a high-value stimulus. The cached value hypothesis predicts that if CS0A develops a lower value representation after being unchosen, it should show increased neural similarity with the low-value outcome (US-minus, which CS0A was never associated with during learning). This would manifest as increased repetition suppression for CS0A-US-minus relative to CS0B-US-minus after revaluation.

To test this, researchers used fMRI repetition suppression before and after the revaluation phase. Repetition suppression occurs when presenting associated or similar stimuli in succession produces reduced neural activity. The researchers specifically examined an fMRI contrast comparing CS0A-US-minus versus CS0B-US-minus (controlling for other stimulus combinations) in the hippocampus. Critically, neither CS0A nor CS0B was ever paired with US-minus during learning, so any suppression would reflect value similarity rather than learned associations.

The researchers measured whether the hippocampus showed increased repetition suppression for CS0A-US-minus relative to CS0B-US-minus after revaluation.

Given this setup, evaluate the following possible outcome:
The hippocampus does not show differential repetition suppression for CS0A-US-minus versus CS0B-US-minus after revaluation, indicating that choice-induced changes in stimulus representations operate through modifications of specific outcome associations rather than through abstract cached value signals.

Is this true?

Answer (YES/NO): NO